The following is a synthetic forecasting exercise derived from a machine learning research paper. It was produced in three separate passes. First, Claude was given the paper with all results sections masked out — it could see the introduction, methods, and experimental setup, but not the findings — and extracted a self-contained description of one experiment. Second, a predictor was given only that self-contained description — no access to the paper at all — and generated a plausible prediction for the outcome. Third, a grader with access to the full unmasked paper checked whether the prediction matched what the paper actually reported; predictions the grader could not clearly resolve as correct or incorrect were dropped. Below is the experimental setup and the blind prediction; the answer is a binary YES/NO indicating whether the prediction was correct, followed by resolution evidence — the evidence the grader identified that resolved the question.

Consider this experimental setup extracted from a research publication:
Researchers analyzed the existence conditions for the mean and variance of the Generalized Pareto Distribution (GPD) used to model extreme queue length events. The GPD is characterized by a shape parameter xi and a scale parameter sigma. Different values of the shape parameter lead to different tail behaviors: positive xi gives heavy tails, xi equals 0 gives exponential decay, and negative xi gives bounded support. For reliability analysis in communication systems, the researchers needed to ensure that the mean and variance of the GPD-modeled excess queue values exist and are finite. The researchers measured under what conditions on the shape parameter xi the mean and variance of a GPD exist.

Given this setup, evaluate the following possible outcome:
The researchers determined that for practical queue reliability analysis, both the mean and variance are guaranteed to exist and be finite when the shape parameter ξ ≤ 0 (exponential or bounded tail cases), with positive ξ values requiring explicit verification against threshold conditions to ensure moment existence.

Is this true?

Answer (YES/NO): NO